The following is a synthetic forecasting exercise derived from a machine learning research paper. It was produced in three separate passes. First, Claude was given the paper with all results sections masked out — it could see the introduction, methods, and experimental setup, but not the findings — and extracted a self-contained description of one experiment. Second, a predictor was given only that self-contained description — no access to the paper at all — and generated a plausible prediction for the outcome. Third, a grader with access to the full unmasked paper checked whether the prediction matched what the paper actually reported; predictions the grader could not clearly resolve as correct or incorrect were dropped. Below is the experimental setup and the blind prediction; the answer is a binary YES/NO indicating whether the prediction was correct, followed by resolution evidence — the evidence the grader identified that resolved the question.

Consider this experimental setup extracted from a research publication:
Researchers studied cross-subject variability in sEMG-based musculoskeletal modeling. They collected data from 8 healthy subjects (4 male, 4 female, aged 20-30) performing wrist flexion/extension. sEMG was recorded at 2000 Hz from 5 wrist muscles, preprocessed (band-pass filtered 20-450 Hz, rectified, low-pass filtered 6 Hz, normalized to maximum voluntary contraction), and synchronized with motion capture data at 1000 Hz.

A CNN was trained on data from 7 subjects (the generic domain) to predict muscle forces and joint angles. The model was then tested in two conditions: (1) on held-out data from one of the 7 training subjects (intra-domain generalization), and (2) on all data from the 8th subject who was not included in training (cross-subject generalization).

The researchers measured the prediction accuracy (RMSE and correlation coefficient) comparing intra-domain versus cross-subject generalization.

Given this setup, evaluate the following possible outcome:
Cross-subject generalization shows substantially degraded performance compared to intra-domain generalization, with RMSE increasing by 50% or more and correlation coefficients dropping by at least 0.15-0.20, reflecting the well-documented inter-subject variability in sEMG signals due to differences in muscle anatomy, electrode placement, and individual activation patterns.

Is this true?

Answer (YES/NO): YES